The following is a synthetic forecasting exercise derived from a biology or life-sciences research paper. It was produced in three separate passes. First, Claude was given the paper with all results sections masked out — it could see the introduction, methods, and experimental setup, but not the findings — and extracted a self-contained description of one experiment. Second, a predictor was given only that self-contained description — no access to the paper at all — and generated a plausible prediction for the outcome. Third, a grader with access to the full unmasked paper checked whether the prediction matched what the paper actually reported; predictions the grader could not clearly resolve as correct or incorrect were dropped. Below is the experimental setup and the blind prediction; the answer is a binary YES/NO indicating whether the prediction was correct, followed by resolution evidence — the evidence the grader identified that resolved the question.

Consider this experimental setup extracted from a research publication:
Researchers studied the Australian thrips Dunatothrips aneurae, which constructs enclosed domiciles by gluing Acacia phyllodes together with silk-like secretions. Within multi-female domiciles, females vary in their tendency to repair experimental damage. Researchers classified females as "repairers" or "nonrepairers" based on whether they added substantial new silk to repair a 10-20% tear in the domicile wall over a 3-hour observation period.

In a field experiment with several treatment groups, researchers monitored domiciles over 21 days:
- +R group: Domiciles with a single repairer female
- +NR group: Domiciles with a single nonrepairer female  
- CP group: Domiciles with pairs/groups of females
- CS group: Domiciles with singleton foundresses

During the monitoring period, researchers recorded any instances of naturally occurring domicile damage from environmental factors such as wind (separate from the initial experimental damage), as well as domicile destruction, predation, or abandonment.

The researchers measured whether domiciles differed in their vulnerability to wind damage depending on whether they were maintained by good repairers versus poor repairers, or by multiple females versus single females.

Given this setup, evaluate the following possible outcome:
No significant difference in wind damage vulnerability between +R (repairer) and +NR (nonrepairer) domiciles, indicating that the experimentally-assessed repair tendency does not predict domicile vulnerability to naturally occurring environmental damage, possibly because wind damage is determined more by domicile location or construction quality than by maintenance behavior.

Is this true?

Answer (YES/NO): YES